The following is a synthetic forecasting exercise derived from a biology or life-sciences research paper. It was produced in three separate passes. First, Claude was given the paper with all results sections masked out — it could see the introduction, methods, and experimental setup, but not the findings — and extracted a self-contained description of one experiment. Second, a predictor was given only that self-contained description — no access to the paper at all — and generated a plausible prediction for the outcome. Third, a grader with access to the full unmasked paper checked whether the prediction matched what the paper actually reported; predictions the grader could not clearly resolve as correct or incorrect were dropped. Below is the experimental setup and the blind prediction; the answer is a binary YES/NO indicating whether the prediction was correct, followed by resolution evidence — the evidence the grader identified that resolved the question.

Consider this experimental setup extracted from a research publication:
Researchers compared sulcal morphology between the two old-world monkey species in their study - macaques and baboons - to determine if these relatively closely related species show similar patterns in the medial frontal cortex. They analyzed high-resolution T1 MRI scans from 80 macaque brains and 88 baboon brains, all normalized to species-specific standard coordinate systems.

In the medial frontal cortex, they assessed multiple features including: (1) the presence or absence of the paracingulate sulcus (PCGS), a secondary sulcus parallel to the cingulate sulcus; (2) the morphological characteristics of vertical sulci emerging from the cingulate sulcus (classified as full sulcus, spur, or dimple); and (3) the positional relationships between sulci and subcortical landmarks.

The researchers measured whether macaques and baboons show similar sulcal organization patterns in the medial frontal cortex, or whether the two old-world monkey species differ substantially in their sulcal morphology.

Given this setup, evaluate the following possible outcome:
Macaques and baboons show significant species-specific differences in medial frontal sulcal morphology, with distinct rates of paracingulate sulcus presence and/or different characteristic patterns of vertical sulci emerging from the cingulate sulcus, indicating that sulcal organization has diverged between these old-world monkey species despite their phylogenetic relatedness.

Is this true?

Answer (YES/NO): YES